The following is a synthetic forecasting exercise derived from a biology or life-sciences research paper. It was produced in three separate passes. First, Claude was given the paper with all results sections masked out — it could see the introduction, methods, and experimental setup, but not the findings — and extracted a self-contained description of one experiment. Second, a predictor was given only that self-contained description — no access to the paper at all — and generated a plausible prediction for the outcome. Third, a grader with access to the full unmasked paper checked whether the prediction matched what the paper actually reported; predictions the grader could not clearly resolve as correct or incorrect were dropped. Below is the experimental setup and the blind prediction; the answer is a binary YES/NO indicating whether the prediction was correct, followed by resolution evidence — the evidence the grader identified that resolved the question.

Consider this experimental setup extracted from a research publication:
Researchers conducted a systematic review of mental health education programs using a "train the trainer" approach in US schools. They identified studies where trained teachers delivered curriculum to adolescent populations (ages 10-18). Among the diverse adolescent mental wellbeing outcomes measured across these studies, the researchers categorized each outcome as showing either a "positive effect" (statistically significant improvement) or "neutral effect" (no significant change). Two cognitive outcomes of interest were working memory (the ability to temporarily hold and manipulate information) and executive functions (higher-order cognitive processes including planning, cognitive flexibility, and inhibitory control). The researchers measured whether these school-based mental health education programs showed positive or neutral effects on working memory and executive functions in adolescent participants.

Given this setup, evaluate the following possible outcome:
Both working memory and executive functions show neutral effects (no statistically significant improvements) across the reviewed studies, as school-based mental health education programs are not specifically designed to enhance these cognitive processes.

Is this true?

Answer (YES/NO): NO